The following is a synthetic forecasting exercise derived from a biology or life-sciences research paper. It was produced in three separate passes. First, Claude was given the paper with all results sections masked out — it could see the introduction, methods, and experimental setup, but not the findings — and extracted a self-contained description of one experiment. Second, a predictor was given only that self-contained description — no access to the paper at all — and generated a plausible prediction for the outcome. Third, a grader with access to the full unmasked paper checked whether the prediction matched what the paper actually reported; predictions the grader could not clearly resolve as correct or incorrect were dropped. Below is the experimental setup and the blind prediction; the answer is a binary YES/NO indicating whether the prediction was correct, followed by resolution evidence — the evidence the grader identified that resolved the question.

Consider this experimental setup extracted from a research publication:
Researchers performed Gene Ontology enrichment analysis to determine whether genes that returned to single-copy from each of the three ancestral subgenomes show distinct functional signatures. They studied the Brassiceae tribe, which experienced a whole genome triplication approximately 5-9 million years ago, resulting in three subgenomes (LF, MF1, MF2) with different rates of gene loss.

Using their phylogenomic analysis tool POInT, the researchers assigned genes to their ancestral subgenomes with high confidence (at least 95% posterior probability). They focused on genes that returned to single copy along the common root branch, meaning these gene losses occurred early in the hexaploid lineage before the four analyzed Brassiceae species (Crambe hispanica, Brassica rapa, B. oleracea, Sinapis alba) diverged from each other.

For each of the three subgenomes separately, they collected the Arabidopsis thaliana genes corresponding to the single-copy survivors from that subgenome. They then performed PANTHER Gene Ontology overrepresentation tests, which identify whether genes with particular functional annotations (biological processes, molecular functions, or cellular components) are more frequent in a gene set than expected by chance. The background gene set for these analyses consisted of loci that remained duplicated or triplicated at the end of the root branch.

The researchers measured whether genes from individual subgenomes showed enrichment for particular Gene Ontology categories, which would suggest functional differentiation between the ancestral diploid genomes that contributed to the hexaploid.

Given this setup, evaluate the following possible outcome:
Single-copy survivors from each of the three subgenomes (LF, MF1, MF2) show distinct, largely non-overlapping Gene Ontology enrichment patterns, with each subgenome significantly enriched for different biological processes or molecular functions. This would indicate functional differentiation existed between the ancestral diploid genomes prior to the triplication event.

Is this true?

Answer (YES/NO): NO